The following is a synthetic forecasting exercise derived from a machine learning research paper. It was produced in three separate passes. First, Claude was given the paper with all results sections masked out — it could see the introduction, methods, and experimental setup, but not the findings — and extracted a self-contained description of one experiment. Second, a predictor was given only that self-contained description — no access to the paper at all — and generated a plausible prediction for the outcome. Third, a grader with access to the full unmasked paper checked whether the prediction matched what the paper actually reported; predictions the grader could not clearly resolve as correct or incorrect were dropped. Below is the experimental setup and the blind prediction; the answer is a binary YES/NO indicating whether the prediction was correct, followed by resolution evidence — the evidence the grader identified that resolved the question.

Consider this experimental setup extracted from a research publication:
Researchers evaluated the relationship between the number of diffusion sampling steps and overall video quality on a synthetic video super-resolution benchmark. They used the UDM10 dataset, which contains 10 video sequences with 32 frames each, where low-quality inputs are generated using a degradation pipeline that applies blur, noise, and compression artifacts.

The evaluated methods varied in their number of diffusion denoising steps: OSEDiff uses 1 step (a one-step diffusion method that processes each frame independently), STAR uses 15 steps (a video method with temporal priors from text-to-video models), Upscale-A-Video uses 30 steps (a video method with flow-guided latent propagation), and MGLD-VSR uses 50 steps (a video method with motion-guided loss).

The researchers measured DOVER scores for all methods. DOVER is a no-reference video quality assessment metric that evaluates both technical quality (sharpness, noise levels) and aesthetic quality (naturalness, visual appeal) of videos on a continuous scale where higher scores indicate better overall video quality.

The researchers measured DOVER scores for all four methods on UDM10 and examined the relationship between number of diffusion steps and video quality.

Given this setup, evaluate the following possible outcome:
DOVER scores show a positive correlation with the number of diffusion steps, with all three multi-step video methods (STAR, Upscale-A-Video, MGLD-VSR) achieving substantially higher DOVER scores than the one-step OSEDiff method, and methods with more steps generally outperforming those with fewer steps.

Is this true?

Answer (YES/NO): NO